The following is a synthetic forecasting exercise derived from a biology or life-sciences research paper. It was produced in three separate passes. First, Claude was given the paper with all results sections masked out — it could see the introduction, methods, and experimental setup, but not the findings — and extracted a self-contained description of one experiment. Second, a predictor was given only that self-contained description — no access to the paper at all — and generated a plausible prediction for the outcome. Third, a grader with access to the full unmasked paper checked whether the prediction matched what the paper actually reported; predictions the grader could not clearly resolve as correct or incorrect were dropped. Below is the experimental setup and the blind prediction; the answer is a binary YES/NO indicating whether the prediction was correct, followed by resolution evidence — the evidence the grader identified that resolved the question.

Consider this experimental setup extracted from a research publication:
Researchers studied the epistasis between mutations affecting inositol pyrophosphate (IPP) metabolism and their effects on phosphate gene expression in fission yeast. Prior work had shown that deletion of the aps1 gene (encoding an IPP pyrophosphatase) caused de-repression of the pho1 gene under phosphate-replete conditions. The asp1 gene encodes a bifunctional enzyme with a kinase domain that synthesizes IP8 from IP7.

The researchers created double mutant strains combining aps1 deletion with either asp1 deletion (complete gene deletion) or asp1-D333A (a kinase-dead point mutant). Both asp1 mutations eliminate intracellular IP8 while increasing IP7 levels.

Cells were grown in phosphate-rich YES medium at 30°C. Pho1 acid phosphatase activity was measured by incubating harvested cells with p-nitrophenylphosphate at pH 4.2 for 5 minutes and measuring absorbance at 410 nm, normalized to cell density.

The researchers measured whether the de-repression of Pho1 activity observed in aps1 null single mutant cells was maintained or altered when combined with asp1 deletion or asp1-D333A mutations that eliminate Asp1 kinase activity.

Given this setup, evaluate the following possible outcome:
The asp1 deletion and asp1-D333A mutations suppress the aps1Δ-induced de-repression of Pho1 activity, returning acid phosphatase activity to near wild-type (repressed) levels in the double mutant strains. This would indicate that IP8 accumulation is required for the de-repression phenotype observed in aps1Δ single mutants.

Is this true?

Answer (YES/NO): YES